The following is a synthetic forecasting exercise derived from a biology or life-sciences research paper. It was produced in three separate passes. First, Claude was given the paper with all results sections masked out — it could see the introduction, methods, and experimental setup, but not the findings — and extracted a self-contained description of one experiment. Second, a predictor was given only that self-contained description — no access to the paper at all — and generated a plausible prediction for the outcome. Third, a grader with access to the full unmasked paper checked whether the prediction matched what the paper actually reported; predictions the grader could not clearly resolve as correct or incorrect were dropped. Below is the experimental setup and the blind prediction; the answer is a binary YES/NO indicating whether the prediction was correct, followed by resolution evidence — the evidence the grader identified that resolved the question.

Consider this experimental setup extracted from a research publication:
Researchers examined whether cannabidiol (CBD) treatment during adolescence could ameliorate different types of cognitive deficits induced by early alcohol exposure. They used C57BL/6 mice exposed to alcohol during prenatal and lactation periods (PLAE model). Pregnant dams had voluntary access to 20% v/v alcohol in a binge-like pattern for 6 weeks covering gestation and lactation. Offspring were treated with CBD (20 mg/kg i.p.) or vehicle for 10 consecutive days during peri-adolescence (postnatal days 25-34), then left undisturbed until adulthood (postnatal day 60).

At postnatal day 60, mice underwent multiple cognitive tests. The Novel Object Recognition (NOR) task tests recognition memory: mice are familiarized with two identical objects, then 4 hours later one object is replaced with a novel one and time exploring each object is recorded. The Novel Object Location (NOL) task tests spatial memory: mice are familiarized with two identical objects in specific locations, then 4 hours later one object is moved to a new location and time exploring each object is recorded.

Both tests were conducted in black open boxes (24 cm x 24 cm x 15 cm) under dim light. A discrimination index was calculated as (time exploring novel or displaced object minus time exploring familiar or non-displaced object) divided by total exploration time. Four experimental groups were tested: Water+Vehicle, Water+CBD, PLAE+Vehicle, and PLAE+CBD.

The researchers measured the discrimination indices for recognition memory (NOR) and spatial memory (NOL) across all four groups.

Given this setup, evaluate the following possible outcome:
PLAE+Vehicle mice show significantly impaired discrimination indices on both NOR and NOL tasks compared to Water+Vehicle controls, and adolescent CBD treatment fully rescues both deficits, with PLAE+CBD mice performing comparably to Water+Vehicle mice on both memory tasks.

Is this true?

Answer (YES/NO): NO